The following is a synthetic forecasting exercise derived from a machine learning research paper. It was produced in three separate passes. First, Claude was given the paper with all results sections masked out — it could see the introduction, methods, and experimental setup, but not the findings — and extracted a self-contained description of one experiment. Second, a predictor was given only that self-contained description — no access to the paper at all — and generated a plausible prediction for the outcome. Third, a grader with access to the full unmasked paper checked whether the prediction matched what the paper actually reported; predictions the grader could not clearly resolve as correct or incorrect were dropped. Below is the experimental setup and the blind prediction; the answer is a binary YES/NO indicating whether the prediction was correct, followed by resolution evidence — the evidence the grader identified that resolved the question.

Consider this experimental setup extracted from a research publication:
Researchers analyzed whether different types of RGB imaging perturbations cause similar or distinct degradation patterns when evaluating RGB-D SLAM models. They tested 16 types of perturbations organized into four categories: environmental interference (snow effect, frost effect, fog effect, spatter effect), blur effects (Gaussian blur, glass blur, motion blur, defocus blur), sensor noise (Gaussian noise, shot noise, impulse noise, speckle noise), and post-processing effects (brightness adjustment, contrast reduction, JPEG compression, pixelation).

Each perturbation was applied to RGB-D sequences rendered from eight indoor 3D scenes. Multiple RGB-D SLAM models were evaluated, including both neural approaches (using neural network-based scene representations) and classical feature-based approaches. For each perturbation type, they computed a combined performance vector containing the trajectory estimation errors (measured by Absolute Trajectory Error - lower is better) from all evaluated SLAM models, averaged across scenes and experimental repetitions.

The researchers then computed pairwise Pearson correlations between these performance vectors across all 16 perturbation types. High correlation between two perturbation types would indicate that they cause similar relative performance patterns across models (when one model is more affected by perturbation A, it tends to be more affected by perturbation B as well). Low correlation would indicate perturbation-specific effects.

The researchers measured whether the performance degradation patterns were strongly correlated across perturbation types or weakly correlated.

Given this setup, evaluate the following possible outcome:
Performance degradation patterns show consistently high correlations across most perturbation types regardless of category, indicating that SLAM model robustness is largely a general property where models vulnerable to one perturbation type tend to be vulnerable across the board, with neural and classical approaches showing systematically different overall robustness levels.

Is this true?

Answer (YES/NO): YES